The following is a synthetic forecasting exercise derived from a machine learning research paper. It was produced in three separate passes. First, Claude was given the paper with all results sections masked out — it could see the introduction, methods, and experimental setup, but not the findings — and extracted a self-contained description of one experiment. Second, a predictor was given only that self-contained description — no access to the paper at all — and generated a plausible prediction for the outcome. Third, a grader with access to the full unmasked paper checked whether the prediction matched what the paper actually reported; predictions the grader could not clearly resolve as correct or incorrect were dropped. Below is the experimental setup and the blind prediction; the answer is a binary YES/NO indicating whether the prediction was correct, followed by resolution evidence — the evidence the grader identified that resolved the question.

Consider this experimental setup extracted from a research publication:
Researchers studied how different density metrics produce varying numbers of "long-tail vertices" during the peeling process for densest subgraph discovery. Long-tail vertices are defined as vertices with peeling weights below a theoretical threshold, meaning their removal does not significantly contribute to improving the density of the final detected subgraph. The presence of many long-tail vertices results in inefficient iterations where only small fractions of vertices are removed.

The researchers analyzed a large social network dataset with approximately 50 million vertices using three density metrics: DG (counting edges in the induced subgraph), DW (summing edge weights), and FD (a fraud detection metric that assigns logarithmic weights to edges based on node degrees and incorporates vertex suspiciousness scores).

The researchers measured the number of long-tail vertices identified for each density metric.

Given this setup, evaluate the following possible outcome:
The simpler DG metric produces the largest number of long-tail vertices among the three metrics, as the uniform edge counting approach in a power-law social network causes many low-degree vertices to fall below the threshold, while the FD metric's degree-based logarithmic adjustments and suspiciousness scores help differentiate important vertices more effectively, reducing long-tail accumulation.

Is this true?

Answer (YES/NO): NO